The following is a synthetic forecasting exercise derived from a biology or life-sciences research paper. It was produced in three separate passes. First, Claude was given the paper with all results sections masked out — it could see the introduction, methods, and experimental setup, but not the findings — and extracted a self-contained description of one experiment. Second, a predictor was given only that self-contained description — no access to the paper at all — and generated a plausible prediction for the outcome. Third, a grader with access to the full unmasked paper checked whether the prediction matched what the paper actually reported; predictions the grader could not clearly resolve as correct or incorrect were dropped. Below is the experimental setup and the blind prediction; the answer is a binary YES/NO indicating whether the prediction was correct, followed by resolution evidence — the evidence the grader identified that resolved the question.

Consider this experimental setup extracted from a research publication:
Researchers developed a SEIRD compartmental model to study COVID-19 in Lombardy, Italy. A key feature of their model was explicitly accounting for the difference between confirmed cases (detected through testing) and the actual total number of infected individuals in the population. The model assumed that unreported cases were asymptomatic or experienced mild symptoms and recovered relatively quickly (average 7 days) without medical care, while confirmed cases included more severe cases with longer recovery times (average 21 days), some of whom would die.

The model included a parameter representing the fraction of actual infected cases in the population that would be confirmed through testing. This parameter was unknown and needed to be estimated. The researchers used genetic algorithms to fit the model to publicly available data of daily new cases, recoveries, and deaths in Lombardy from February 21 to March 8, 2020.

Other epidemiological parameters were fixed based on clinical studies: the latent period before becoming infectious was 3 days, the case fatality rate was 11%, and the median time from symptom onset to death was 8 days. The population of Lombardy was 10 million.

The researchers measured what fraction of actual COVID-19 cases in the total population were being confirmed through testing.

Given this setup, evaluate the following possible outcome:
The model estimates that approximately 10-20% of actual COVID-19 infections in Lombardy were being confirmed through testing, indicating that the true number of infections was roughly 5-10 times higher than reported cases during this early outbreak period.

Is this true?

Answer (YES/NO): NO